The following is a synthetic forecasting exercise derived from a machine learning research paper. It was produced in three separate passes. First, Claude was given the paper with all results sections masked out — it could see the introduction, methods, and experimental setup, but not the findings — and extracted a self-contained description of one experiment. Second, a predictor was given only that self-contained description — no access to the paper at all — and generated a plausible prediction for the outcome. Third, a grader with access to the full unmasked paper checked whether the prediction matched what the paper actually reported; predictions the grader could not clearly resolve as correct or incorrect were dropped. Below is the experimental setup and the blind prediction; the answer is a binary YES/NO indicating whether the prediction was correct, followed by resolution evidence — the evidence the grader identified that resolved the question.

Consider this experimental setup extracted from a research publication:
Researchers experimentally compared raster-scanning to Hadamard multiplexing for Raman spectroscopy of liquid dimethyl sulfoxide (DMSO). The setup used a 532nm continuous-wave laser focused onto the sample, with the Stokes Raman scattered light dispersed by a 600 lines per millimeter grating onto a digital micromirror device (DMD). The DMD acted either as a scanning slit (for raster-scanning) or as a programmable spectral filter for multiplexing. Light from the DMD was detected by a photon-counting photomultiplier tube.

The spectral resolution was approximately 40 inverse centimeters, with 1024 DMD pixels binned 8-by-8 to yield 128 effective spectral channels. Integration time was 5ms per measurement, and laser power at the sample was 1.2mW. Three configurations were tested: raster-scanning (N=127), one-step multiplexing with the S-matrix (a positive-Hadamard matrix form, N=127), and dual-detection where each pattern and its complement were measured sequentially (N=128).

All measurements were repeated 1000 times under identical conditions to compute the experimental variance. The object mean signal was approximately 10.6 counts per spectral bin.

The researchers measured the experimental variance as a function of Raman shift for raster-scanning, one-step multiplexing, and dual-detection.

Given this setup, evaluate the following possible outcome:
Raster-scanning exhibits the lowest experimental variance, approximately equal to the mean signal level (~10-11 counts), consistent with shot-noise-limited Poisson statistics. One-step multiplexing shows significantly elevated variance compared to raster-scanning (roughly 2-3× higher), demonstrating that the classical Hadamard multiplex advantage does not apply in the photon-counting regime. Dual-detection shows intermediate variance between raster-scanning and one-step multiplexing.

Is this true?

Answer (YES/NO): NO